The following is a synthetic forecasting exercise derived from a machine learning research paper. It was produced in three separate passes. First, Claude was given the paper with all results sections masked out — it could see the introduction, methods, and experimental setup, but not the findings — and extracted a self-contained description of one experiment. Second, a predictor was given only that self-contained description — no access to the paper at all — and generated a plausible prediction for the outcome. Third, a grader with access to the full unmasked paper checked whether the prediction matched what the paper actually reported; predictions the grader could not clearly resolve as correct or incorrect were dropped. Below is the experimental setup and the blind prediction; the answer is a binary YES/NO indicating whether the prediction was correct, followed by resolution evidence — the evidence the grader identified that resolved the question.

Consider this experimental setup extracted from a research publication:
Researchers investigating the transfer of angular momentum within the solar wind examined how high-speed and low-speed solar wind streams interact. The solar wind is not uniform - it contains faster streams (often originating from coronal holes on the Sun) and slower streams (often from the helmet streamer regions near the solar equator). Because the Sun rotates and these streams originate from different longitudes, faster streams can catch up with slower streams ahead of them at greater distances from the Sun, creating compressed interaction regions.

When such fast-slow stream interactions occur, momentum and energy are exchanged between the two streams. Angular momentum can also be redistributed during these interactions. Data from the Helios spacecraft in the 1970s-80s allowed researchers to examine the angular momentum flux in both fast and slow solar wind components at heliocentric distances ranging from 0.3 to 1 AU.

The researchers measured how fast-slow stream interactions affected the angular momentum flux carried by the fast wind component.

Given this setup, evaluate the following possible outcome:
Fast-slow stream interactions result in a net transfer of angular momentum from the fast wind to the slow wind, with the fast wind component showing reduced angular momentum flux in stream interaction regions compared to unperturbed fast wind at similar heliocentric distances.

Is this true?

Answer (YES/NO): YES